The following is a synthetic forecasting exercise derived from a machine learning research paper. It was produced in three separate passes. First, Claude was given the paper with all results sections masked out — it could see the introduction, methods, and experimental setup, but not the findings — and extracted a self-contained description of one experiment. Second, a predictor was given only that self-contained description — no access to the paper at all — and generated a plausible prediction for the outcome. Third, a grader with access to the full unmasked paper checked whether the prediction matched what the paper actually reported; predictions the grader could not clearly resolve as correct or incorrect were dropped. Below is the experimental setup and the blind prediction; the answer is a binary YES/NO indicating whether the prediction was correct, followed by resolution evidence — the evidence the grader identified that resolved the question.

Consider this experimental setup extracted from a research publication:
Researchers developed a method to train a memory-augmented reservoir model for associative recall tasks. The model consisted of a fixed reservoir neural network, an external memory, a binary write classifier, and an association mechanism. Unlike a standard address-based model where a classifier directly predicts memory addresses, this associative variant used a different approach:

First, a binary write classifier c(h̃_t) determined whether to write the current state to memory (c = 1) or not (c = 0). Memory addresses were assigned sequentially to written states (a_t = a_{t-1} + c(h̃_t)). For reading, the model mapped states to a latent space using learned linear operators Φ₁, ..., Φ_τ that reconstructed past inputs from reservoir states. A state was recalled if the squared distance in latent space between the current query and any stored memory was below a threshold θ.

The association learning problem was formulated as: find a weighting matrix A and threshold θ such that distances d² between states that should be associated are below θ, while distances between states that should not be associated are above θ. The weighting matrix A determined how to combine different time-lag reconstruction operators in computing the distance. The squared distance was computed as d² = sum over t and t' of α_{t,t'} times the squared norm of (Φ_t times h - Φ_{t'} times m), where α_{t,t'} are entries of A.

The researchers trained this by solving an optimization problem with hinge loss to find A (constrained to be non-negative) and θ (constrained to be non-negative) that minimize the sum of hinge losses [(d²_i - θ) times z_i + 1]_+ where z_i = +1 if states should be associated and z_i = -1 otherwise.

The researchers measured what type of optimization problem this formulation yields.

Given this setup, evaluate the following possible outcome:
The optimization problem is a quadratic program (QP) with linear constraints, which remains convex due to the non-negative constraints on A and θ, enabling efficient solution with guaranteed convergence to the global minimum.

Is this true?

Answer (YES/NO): NO